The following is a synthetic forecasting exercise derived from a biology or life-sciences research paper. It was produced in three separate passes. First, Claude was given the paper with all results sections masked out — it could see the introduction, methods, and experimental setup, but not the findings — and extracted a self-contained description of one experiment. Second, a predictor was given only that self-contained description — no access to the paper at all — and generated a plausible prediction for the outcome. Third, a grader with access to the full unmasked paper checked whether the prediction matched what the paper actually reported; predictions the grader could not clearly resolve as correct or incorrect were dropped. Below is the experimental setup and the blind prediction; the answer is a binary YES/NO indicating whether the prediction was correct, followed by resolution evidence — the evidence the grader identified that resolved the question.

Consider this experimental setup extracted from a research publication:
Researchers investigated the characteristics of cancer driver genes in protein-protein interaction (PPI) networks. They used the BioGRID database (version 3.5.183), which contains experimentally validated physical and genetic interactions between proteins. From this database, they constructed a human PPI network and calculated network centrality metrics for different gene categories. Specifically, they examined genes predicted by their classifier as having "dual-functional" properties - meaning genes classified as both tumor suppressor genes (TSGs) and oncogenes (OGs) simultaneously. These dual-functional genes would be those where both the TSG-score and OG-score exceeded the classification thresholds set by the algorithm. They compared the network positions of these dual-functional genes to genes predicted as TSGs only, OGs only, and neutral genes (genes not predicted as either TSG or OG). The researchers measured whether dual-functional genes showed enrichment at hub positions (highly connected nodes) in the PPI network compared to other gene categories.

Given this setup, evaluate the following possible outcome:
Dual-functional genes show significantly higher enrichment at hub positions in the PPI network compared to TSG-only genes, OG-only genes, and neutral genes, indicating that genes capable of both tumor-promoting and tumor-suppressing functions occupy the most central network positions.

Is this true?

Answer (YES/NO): YES